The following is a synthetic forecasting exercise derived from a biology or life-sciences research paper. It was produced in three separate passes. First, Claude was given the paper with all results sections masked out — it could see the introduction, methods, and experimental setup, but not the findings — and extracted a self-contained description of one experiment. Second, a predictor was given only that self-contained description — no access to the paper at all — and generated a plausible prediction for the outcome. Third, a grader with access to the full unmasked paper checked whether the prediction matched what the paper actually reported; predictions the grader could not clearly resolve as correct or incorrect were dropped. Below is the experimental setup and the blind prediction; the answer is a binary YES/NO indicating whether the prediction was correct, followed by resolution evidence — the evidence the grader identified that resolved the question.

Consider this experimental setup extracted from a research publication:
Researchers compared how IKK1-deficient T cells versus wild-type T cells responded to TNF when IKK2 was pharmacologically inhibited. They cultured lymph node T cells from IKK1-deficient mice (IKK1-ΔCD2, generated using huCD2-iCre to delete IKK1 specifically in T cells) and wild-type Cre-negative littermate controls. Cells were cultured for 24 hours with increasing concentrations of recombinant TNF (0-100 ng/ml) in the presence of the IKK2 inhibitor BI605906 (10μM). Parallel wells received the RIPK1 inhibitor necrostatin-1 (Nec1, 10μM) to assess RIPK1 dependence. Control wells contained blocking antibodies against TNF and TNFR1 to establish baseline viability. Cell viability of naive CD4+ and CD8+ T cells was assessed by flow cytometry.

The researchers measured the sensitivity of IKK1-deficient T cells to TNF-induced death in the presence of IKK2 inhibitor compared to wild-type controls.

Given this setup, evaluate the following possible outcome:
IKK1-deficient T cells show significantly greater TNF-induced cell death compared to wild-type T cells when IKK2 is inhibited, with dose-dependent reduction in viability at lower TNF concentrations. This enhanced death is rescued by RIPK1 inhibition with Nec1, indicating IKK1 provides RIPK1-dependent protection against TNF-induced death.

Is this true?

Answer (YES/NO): YES